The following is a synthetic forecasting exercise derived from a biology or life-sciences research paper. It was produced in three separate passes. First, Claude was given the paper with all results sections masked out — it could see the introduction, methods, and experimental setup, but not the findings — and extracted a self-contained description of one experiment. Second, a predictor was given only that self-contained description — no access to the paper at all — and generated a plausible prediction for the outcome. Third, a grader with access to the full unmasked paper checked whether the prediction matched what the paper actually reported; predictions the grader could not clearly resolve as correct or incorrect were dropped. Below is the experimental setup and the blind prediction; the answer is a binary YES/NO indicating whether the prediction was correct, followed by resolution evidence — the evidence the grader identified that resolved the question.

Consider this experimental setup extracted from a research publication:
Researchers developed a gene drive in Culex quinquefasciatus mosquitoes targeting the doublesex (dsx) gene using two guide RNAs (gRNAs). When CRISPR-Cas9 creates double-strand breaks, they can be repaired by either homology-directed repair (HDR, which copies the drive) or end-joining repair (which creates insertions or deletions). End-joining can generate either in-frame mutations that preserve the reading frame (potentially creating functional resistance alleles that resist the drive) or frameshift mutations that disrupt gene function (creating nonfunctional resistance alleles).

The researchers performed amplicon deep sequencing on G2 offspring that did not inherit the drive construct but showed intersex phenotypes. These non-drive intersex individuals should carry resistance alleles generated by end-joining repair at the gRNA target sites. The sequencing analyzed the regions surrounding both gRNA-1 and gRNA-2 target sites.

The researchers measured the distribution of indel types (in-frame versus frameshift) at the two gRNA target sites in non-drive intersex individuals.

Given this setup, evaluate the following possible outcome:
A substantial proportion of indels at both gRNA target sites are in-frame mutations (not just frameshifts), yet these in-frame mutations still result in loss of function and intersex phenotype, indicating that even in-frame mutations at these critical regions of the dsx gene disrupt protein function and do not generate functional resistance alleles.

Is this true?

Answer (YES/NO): NO